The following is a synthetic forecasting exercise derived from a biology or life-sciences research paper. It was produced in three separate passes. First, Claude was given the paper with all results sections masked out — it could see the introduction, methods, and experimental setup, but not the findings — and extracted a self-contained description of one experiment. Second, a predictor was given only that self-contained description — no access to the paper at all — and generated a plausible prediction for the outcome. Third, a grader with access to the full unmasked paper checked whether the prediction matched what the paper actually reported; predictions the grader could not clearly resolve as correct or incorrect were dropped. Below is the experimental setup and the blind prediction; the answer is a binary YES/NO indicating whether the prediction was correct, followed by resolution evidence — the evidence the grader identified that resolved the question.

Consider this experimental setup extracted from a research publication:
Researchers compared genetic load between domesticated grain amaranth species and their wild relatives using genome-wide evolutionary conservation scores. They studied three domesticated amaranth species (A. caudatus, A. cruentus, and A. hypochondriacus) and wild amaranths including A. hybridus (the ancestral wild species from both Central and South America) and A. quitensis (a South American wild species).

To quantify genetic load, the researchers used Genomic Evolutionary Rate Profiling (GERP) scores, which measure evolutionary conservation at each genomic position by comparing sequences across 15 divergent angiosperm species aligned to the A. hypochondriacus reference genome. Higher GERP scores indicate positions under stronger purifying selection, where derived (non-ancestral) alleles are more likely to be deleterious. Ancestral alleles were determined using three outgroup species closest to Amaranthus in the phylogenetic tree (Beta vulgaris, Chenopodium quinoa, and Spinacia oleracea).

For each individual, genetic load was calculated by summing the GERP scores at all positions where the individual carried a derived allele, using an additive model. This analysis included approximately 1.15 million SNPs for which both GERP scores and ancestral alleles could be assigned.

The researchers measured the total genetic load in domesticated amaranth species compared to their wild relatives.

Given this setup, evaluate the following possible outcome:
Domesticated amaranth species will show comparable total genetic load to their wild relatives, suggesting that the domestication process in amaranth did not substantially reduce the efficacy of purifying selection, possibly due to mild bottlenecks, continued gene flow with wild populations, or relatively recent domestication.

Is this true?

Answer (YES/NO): NO